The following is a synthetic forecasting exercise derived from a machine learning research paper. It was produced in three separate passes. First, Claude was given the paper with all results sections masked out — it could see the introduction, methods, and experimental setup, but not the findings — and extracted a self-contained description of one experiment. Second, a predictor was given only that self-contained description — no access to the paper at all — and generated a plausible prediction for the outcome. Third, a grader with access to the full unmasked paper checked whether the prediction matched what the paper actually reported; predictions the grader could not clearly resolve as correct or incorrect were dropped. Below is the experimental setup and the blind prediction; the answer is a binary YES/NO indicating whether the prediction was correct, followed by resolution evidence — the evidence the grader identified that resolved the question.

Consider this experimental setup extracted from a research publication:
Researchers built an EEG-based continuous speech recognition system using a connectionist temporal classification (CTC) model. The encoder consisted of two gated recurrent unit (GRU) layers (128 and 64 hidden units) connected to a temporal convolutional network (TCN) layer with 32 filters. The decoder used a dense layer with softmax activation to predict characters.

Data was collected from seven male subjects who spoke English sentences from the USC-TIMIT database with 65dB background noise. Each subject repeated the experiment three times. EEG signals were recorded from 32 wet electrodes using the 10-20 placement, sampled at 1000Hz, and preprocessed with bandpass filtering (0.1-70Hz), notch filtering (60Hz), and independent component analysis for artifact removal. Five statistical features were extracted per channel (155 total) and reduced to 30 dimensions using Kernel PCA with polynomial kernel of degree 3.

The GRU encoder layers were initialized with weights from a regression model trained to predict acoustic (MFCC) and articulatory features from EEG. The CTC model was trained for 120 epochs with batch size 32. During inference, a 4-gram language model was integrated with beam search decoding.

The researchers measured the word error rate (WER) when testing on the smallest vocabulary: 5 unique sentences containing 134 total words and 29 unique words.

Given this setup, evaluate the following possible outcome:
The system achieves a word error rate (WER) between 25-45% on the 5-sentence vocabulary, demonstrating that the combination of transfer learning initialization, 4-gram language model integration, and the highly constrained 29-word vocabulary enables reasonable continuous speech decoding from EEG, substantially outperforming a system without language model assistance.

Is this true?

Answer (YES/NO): NO